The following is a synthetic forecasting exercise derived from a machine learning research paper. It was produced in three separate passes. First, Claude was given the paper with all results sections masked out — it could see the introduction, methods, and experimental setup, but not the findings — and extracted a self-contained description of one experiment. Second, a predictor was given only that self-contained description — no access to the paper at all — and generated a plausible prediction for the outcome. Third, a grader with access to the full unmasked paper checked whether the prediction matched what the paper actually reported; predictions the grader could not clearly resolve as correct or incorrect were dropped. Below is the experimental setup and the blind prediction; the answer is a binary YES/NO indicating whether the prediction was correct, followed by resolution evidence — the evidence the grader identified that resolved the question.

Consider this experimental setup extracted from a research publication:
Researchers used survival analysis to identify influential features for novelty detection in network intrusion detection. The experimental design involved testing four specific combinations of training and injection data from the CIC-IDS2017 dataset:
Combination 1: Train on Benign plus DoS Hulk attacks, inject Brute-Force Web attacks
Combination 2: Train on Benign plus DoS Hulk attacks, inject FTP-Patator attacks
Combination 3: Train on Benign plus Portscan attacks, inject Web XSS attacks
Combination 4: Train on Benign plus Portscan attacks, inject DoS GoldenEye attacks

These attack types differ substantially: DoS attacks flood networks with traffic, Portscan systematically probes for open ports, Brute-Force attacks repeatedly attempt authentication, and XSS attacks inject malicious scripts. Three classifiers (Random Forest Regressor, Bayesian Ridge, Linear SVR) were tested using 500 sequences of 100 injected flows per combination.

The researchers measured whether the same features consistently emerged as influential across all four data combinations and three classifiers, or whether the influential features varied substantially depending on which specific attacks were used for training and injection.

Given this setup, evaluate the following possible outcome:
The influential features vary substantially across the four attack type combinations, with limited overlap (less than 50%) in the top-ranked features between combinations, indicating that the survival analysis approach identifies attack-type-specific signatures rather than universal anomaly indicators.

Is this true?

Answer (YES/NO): NO